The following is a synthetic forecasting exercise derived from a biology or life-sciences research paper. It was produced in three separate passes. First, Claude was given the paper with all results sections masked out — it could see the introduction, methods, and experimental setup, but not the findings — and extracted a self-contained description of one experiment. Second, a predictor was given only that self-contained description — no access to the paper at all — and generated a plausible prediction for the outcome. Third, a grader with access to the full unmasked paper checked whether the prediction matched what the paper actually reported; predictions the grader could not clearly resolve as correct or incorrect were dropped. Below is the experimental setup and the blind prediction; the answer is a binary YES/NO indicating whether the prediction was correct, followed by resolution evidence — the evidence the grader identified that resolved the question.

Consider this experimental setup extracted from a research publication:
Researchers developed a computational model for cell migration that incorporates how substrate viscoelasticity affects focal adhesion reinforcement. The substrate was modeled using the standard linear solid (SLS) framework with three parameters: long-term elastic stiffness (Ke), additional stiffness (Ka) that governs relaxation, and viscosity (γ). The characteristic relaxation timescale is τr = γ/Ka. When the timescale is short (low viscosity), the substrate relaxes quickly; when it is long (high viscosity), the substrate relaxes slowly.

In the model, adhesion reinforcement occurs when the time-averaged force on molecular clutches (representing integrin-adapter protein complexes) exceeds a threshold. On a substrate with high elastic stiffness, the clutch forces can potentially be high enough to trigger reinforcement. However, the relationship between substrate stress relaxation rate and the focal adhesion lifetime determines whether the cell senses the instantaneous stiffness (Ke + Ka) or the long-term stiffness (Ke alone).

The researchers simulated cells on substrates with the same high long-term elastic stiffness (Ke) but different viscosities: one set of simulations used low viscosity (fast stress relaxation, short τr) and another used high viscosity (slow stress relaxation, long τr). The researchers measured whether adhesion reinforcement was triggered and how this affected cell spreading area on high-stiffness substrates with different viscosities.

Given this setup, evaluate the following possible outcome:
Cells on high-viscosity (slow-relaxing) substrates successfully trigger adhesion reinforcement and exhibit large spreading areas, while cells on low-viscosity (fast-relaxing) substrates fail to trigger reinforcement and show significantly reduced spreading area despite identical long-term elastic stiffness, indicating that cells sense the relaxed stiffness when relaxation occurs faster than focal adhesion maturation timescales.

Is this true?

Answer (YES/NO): YES